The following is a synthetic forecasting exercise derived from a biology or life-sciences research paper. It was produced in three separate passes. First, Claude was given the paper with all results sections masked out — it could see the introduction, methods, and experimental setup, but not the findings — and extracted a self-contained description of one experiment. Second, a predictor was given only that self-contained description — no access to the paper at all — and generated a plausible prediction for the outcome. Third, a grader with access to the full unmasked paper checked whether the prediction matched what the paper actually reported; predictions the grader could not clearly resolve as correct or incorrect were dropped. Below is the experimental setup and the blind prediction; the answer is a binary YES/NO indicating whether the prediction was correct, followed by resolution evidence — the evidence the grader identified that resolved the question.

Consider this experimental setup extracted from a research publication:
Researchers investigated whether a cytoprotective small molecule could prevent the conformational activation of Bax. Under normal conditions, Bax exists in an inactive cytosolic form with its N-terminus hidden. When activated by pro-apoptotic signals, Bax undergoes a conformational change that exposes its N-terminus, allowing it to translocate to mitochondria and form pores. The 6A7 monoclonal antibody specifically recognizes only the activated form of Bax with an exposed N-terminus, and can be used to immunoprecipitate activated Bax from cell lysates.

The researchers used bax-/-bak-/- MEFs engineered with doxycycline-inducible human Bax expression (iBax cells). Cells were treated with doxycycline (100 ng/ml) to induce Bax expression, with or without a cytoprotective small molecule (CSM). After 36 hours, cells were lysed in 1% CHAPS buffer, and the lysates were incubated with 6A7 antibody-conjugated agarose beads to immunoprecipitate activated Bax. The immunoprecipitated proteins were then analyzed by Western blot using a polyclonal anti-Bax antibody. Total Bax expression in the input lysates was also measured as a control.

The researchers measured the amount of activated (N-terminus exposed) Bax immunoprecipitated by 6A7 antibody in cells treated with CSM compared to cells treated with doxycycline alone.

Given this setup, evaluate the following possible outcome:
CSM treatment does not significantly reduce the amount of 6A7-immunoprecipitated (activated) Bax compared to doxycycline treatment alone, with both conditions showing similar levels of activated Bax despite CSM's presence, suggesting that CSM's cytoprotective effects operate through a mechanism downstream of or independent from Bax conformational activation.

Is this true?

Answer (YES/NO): NO